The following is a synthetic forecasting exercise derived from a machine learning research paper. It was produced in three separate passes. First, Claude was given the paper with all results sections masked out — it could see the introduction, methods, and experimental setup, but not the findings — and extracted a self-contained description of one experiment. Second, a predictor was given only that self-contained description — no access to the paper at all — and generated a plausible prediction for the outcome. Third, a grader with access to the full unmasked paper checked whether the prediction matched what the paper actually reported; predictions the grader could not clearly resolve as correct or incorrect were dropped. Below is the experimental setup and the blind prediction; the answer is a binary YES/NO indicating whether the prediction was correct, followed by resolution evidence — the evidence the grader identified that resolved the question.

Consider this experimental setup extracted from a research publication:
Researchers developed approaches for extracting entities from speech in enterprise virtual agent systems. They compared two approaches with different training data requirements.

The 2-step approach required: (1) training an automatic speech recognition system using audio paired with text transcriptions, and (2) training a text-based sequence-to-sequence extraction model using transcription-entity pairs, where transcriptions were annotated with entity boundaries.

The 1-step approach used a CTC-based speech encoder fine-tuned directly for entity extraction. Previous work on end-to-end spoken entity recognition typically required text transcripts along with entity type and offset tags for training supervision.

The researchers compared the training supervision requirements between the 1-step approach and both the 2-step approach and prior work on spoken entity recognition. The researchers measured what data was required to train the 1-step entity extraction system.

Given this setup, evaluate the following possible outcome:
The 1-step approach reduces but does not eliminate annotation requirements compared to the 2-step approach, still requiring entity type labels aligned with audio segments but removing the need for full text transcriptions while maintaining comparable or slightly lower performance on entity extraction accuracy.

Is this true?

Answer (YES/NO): NO